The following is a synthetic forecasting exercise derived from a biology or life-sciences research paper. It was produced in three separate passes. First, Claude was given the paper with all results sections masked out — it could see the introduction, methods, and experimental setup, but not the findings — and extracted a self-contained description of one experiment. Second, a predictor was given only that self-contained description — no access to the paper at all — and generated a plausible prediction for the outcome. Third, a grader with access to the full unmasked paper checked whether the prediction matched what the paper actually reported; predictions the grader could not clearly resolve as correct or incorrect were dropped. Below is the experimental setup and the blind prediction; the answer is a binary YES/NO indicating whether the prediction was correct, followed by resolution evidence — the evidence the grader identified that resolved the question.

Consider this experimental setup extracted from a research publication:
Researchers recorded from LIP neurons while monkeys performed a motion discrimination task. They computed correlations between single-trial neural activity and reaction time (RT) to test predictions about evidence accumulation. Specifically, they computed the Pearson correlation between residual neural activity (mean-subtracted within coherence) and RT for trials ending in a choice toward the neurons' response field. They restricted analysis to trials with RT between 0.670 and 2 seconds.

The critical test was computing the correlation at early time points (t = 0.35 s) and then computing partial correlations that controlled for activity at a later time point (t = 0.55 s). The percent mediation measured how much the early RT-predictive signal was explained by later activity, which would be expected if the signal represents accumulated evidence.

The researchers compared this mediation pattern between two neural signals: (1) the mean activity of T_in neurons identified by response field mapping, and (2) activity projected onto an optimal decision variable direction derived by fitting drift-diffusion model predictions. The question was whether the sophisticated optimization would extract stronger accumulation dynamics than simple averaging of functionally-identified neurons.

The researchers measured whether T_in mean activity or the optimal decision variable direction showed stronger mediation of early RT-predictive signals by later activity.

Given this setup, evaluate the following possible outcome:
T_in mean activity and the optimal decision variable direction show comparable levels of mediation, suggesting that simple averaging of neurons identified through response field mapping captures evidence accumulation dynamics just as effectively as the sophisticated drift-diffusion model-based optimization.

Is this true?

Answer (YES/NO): YES